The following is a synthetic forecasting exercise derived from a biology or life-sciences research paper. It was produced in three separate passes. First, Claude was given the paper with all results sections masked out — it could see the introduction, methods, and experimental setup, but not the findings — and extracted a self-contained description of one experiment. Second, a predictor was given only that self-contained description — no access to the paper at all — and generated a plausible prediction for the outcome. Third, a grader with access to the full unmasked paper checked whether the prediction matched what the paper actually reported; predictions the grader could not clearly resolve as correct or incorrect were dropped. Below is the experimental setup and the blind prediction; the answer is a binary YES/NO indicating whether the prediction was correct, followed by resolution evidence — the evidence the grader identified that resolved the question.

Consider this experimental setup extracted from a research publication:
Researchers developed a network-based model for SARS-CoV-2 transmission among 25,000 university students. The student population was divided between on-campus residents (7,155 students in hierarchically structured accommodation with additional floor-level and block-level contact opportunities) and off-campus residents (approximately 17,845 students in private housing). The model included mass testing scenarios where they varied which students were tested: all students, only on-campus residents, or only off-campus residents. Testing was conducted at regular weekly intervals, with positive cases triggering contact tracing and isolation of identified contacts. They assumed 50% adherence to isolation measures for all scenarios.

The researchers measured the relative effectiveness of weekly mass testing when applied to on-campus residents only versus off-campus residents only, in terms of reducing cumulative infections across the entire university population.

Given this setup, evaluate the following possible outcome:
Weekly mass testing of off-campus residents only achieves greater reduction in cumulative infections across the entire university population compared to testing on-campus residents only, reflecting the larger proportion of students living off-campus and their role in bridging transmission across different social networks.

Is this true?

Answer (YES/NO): NO